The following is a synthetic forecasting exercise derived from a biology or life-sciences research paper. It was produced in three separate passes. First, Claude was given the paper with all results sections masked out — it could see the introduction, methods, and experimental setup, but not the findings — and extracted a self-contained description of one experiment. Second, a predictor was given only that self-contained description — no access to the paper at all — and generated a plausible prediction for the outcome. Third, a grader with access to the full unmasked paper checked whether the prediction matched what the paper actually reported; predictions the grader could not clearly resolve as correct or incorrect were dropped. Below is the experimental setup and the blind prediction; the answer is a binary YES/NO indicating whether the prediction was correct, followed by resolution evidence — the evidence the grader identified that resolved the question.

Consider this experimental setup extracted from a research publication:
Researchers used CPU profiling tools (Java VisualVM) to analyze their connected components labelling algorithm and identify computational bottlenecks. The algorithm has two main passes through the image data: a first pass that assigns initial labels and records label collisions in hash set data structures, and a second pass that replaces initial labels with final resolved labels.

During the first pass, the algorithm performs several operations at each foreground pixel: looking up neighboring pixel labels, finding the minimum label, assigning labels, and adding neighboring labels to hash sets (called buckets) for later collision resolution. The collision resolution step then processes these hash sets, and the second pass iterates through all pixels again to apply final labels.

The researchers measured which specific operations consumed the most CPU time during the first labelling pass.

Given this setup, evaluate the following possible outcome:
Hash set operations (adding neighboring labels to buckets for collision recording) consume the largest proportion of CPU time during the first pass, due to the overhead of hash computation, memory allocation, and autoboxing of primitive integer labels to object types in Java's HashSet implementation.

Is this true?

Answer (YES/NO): NO